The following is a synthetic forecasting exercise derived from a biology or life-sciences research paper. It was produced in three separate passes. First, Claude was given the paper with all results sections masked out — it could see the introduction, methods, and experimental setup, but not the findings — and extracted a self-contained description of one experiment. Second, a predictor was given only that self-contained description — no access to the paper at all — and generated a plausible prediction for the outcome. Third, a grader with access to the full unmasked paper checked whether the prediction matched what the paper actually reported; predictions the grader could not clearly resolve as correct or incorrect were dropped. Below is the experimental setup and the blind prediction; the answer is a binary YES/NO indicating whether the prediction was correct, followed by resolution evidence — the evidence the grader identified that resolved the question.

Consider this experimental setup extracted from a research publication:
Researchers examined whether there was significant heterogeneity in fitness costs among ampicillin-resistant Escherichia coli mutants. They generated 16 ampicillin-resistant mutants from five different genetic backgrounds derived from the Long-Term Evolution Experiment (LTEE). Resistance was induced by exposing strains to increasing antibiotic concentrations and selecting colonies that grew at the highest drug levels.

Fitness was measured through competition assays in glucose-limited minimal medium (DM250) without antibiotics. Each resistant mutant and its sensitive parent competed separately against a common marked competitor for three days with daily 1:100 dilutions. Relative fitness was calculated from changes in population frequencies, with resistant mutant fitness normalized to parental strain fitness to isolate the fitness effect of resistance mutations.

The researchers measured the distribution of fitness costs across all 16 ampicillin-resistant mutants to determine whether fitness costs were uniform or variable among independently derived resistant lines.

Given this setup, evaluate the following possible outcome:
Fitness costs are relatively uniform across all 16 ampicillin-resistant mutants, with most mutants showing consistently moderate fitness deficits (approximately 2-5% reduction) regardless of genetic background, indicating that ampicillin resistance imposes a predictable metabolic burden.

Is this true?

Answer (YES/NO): NO